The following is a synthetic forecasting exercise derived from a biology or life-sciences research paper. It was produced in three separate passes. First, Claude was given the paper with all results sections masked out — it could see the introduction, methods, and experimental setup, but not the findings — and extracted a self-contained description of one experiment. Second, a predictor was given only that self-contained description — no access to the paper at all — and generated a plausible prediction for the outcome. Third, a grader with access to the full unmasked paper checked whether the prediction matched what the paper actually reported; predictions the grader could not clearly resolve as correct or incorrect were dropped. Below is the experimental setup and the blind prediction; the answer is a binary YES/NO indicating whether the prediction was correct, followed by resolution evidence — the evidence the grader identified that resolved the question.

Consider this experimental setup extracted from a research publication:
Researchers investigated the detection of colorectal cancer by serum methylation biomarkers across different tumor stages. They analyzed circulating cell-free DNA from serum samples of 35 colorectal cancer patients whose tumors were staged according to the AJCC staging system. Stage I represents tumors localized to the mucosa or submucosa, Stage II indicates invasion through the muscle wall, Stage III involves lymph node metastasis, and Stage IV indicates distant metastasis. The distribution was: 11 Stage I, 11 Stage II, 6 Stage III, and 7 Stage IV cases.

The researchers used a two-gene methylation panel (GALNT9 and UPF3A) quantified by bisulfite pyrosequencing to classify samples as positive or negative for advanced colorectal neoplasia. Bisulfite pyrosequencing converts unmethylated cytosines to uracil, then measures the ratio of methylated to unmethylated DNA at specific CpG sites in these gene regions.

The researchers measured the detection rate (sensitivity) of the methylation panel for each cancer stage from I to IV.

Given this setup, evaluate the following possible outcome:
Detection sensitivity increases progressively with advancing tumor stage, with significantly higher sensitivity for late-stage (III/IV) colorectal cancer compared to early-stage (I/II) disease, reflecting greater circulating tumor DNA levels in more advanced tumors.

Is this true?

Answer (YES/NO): NO